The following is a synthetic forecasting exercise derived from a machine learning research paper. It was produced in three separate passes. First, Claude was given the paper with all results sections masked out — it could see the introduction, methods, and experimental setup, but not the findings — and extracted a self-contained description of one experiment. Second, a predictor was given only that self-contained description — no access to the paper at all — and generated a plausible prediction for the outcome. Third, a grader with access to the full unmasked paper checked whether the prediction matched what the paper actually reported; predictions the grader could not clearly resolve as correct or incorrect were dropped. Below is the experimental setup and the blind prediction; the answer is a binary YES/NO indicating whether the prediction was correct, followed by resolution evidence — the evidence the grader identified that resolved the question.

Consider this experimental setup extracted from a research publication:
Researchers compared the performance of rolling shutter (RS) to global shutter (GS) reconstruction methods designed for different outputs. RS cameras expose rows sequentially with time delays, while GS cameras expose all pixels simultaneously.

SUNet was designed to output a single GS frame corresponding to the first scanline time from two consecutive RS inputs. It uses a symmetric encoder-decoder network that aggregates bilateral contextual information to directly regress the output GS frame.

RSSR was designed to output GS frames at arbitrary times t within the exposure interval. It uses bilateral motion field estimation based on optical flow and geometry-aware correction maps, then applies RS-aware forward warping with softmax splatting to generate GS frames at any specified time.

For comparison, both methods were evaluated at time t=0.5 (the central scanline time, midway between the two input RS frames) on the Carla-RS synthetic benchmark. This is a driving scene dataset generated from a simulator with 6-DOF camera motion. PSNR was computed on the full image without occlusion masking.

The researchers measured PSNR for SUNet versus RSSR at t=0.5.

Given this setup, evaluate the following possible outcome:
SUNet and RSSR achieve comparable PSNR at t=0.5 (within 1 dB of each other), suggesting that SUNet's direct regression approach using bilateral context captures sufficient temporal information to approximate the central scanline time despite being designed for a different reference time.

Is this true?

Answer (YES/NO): NO